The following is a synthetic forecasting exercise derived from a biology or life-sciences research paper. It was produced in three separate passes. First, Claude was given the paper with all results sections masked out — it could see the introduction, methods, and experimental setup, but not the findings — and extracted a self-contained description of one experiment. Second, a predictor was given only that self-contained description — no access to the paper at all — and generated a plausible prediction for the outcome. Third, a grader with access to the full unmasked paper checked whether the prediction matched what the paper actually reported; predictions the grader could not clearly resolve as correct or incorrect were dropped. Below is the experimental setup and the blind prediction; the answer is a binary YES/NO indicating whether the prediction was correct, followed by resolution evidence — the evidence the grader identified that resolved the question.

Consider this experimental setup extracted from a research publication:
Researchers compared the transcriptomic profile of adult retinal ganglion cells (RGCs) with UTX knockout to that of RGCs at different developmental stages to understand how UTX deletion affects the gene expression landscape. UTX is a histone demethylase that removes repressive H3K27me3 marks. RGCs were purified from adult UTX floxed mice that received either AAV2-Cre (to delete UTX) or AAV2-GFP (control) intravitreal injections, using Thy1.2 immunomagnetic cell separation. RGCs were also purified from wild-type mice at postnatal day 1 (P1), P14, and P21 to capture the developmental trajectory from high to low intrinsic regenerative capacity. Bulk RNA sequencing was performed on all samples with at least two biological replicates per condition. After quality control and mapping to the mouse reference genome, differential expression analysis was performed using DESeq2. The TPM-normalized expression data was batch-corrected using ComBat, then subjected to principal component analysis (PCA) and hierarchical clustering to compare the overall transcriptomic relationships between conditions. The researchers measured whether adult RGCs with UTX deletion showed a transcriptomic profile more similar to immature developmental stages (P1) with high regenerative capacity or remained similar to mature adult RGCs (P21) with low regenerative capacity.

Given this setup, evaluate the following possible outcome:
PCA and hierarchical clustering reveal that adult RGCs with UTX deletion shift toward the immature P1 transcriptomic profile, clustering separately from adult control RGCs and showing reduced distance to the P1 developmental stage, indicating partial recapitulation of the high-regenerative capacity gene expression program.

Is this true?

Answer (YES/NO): YES